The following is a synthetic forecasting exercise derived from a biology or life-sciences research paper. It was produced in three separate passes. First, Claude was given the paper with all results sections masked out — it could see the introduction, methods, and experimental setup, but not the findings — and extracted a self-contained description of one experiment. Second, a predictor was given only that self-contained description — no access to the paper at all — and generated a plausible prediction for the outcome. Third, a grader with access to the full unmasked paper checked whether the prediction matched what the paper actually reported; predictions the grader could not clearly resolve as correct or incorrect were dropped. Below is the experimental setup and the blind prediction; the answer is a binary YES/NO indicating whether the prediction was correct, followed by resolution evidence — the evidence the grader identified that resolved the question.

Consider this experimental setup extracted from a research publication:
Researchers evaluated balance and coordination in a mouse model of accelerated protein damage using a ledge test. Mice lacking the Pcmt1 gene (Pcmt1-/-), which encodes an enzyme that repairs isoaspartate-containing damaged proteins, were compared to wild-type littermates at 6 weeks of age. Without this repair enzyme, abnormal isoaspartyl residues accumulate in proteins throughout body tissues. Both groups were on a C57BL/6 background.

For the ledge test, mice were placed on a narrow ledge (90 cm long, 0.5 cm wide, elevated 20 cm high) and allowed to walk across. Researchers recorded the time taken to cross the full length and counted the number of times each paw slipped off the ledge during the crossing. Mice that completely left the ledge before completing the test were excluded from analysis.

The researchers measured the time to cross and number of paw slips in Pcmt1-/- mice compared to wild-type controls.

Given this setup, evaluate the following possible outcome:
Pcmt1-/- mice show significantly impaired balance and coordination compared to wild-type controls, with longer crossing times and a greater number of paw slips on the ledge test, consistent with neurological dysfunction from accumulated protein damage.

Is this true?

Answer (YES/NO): YES